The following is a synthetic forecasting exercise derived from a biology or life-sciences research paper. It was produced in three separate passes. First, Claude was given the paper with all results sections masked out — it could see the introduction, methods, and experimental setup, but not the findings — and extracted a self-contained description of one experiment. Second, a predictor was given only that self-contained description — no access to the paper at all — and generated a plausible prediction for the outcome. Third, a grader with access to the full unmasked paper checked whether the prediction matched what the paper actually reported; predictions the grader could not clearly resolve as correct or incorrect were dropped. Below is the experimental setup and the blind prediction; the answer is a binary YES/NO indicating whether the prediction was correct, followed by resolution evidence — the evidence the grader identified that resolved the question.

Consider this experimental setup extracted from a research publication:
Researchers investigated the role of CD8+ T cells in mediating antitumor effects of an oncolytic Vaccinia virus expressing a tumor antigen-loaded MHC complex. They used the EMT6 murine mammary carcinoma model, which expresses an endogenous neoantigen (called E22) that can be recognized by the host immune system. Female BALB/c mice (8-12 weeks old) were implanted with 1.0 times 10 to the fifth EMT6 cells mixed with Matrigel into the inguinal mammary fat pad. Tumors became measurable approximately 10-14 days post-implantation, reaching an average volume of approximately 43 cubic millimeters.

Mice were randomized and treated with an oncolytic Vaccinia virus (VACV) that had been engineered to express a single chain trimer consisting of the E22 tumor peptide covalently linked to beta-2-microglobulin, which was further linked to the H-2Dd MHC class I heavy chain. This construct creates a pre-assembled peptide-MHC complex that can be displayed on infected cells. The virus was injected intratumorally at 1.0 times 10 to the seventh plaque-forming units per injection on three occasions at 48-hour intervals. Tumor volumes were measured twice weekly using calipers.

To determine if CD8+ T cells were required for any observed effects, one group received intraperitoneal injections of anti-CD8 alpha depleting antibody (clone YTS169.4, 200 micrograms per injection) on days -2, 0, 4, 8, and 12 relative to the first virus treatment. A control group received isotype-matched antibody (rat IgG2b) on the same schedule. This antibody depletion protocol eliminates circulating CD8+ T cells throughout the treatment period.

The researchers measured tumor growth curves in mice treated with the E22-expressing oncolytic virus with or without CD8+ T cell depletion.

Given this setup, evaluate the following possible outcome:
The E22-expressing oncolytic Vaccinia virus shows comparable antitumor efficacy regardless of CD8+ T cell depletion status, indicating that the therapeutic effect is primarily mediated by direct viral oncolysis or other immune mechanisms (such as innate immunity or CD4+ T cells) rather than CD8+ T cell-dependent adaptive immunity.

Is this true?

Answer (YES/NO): NO